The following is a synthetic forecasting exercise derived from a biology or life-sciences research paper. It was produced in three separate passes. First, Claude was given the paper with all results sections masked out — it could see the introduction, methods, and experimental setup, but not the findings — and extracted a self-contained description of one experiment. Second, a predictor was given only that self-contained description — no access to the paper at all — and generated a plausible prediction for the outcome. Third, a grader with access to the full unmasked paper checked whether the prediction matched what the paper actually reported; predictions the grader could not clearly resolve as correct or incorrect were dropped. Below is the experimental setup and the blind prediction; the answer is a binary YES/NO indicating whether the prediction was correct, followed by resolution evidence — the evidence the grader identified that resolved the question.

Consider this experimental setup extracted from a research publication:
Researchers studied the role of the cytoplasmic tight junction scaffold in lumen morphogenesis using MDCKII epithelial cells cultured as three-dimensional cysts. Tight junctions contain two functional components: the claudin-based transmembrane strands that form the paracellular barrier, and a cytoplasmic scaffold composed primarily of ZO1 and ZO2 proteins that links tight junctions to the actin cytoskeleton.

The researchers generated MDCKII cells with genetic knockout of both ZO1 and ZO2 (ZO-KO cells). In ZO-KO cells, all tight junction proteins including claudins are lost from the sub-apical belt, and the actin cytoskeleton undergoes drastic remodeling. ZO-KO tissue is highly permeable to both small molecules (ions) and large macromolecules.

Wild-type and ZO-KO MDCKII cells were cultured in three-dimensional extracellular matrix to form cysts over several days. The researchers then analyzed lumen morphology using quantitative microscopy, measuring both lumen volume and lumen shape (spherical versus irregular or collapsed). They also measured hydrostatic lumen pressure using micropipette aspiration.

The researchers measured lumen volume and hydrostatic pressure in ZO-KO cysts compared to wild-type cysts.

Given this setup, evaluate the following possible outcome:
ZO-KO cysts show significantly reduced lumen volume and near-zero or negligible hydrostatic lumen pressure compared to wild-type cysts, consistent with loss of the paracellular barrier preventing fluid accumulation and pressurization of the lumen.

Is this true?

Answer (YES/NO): NO